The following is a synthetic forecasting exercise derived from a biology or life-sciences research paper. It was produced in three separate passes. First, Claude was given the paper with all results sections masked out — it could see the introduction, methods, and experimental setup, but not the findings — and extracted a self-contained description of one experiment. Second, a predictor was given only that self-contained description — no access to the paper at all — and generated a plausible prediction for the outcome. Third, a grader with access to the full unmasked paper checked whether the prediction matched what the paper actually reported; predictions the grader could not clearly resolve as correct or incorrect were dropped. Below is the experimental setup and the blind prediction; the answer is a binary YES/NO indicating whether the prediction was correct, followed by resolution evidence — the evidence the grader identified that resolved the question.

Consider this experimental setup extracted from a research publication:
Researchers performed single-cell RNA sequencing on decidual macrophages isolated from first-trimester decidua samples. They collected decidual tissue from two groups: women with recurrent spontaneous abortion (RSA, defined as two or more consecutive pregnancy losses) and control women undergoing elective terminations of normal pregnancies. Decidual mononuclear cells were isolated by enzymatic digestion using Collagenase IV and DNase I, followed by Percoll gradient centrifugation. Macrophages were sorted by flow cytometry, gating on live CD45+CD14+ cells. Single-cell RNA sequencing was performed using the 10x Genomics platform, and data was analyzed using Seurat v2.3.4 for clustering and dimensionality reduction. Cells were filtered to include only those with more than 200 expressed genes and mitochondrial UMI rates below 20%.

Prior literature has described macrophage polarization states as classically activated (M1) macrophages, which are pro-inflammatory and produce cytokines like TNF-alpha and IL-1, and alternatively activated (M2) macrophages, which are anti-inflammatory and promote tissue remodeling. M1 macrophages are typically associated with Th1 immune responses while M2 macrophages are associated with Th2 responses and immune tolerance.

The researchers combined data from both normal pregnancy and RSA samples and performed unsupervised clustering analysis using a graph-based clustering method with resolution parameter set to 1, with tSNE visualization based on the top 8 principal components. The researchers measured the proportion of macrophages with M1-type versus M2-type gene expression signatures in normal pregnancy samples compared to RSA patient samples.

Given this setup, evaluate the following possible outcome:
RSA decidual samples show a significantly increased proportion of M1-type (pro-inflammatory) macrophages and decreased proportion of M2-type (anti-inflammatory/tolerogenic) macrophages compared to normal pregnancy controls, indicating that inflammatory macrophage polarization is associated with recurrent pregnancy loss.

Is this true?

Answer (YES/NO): NO